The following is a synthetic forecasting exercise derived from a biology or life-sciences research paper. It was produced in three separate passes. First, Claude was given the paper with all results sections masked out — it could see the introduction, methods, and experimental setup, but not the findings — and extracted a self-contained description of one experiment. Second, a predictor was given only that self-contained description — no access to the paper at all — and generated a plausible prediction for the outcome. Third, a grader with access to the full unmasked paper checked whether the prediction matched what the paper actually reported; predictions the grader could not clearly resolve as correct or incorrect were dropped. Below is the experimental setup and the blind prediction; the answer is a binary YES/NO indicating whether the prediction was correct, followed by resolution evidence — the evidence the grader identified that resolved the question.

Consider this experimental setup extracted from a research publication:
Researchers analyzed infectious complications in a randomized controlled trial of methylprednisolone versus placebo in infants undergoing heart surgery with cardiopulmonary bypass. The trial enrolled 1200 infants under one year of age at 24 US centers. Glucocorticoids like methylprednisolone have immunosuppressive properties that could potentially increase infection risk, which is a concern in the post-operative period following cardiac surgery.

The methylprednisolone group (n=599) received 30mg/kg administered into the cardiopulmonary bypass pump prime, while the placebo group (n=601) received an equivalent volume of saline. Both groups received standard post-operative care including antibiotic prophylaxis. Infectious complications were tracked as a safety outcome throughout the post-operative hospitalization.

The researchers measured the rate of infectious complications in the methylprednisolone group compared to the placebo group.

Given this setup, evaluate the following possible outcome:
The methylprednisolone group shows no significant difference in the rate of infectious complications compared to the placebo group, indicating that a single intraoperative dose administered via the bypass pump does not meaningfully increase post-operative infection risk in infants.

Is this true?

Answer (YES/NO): YES